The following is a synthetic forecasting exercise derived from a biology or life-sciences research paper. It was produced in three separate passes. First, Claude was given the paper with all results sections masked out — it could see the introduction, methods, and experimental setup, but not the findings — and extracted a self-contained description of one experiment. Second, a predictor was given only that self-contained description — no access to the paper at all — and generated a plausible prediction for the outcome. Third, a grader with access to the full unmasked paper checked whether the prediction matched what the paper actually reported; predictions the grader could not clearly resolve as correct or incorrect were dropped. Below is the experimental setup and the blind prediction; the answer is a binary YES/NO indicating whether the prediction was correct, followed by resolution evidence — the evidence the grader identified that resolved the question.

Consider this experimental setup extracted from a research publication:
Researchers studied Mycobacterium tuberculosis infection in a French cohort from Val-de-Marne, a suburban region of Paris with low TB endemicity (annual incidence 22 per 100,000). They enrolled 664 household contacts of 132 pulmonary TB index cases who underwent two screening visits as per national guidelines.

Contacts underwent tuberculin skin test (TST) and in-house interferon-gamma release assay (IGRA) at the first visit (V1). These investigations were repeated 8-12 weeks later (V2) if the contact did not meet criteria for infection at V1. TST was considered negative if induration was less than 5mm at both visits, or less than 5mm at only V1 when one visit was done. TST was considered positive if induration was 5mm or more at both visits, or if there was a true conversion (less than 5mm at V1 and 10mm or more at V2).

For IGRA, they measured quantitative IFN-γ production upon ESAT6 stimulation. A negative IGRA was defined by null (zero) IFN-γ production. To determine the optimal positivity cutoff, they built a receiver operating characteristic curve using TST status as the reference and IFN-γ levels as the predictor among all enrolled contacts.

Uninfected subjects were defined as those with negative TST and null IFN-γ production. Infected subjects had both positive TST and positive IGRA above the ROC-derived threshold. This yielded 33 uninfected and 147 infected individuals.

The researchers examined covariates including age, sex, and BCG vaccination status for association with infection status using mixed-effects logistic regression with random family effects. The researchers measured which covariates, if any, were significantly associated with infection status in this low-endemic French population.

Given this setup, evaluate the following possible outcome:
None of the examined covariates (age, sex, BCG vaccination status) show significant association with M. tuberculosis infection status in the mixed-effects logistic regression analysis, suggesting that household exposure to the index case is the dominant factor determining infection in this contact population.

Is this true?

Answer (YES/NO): NO